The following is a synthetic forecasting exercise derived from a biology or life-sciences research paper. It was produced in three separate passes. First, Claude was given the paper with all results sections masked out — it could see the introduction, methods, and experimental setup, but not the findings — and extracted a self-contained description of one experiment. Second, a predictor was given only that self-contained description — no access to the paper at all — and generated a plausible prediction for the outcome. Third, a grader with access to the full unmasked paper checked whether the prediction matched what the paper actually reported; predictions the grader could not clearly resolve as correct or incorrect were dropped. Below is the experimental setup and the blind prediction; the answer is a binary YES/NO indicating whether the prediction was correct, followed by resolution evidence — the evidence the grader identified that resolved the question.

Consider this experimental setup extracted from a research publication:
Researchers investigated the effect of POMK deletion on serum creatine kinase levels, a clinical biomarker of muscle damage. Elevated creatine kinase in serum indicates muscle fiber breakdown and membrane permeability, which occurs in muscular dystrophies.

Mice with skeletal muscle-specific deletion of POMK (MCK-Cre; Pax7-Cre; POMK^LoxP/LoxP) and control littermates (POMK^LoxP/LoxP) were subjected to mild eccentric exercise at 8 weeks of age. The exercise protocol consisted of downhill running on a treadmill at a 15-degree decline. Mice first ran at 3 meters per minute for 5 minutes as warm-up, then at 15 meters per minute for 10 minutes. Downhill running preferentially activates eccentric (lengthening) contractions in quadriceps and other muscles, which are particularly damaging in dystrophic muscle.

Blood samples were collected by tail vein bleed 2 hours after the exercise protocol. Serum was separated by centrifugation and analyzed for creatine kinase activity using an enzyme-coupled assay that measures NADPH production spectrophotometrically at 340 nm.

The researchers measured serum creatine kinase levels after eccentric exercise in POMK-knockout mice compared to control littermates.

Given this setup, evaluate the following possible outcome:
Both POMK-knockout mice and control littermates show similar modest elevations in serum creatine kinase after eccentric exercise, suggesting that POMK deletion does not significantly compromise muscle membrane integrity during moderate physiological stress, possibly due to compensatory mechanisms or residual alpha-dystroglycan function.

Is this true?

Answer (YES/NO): NO